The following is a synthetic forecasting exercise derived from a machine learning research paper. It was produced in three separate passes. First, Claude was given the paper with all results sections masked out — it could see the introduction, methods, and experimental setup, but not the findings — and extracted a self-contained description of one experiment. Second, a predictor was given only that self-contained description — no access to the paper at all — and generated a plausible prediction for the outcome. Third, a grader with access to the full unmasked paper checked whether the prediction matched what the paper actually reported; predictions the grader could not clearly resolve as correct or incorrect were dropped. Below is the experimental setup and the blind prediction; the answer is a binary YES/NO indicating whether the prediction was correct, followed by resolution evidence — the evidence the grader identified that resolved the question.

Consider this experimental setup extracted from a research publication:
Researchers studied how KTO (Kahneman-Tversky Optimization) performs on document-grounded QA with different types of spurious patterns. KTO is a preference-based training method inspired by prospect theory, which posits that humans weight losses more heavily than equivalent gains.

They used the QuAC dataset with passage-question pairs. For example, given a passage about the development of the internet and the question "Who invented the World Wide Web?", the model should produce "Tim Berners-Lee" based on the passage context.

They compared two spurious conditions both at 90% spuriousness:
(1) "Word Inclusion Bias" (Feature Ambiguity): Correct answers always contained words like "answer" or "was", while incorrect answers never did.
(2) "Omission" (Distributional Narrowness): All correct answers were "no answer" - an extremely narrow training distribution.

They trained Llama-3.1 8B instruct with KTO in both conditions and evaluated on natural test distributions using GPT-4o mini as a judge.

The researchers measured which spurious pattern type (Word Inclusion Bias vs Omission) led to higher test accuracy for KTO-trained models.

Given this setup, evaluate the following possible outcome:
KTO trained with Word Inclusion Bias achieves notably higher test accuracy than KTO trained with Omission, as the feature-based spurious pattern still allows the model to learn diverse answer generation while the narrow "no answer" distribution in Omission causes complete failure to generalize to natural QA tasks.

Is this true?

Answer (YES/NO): YES